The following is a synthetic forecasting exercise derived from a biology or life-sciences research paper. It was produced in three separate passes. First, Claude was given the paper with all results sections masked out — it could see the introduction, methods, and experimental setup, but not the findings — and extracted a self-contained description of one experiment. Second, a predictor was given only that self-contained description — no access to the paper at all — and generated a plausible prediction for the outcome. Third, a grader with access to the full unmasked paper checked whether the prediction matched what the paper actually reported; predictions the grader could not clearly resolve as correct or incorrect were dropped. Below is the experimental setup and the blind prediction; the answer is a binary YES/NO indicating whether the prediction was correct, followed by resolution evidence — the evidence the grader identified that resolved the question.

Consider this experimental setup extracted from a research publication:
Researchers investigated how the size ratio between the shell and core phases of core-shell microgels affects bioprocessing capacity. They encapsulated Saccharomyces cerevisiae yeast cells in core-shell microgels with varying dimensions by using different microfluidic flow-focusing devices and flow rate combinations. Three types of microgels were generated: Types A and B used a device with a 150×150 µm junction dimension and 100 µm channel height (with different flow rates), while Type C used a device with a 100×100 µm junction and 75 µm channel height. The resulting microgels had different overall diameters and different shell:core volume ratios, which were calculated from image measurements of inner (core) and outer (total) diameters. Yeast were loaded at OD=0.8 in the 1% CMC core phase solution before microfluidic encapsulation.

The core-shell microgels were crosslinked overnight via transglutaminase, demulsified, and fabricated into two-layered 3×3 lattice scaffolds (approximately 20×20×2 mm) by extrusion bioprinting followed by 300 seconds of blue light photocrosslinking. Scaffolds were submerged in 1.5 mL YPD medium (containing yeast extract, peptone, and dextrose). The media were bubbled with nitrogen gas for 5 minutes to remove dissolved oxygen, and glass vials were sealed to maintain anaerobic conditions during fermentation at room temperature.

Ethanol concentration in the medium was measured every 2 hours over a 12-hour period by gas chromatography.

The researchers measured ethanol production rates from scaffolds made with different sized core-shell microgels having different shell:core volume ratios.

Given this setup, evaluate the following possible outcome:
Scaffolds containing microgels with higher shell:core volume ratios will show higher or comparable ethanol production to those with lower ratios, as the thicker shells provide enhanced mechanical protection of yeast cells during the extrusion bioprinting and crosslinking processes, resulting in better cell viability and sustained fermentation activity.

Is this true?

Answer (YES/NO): NO